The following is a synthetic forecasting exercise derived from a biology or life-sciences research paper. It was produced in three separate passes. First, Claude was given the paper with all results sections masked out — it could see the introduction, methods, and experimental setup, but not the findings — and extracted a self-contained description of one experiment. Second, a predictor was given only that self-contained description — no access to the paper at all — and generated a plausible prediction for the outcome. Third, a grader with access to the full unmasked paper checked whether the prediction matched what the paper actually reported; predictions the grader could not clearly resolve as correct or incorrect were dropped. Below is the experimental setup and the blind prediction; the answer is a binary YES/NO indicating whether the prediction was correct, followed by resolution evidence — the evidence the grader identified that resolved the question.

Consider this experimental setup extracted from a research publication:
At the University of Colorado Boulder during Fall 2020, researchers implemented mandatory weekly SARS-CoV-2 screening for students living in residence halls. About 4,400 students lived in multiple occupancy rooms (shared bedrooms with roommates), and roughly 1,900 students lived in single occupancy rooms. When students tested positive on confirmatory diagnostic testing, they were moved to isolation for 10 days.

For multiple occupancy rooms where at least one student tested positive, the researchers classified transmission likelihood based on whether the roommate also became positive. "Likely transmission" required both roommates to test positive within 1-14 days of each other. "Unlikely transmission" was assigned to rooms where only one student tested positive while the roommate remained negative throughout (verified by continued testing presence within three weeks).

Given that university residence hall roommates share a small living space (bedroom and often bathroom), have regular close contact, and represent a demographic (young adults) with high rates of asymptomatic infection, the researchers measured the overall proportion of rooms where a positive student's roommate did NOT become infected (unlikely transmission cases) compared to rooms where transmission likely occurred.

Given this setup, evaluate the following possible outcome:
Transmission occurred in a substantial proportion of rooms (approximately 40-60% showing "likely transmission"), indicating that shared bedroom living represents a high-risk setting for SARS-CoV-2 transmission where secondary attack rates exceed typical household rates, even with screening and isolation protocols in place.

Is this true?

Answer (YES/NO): NO